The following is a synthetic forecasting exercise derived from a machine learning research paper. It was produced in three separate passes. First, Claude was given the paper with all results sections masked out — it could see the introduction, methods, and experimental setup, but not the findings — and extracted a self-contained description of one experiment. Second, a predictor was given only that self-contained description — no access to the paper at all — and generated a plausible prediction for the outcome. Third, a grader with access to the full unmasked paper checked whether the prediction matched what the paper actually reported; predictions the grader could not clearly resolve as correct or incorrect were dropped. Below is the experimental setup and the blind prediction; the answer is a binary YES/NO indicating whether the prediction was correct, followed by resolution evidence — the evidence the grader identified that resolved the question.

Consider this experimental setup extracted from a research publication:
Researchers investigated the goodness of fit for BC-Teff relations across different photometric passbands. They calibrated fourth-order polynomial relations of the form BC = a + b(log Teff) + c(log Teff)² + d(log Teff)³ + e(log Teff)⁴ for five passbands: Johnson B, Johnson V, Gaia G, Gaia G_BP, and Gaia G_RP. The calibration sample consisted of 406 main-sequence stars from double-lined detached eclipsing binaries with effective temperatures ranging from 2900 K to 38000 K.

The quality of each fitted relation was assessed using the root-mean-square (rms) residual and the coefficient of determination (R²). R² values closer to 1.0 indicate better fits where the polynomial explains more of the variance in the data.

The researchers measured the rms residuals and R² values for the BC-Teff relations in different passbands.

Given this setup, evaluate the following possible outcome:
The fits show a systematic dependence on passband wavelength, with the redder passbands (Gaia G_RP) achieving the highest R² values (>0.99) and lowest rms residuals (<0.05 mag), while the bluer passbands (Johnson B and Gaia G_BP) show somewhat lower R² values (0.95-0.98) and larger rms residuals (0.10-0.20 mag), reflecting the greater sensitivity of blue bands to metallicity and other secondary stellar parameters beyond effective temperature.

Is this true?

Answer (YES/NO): NO